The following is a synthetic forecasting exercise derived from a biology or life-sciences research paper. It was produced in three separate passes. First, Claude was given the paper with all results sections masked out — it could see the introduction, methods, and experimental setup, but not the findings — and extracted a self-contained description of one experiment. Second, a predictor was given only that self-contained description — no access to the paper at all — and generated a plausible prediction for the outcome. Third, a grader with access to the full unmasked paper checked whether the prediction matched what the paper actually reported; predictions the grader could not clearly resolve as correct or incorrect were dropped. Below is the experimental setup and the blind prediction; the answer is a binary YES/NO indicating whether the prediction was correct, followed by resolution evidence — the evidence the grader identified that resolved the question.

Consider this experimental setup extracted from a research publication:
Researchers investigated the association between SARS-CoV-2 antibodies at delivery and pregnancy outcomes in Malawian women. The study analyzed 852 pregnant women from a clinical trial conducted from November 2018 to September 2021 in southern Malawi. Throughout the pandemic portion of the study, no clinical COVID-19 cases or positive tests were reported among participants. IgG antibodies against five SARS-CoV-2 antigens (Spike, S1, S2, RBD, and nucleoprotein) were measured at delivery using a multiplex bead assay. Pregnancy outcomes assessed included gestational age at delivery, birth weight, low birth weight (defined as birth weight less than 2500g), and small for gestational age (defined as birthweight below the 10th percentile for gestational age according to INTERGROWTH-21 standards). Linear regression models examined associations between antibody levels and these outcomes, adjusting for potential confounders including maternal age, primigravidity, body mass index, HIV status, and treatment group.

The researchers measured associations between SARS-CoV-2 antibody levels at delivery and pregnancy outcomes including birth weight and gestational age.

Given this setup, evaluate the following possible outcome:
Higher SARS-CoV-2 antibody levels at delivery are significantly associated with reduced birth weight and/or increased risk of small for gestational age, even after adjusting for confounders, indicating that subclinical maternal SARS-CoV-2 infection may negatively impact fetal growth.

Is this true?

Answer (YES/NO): NO